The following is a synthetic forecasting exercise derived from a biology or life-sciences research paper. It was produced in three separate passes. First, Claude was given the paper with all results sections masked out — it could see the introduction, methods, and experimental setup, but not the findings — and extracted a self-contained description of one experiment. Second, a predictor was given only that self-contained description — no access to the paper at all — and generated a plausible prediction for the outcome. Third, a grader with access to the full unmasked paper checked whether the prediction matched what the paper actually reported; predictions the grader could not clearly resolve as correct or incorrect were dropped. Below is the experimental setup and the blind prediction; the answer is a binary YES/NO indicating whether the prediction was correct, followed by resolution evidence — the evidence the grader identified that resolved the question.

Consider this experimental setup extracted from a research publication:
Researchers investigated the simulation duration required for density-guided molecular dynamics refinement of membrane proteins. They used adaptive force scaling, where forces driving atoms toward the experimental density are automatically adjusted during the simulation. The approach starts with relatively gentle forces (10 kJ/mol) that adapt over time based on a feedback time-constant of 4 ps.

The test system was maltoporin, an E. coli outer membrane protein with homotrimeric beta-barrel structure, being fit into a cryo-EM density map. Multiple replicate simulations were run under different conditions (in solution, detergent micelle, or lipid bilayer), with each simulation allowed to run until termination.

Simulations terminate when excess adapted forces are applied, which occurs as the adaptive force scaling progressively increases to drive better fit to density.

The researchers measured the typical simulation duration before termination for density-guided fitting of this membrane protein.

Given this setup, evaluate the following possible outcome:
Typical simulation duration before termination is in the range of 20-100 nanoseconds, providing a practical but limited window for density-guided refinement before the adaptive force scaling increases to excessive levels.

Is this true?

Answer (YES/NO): NO